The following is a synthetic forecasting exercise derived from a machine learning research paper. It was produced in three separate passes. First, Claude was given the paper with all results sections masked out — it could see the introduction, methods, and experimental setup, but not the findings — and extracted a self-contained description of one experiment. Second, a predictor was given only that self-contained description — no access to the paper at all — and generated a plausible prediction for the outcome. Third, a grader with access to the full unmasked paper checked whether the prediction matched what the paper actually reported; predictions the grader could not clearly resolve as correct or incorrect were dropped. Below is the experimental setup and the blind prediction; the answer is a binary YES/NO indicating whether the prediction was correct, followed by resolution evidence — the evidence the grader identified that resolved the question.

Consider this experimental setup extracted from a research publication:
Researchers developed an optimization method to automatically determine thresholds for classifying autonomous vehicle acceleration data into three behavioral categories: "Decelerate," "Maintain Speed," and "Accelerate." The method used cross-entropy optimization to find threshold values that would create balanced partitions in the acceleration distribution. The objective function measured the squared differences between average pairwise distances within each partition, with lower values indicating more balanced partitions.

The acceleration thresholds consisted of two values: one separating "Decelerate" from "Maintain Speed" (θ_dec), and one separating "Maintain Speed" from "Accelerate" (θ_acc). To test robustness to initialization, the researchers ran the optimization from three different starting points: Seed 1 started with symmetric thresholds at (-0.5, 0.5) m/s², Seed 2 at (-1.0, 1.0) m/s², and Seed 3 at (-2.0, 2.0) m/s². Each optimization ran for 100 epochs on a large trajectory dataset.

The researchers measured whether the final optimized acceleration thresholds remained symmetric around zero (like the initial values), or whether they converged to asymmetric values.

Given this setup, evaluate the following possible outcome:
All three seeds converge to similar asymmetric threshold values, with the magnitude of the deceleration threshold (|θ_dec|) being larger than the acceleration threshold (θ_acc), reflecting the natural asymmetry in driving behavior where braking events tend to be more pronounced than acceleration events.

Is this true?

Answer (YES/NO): NO